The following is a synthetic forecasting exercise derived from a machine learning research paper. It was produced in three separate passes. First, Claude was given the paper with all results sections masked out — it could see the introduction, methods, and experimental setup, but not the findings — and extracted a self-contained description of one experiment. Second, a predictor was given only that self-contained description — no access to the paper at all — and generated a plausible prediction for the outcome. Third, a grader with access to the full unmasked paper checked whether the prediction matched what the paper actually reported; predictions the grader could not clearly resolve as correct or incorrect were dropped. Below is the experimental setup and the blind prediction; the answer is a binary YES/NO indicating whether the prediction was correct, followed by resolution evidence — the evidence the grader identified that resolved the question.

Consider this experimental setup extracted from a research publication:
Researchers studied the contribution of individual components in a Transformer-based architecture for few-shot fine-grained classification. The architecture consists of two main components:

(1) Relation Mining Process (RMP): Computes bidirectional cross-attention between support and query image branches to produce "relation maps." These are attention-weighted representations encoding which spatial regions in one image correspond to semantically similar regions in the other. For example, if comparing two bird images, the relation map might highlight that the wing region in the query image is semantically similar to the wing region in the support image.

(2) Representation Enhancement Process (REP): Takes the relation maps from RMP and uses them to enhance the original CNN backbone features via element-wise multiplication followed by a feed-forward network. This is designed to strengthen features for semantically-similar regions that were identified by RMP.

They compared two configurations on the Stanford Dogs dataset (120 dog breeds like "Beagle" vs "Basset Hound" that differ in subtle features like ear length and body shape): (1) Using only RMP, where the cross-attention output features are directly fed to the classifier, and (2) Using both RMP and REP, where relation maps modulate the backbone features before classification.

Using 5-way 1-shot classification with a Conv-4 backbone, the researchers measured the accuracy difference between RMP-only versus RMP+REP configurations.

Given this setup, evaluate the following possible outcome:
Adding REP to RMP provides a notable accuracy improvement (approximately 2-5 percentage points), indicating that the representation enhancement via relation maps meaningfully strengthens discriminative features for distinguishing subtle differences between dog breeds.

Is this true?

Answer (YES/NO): NO